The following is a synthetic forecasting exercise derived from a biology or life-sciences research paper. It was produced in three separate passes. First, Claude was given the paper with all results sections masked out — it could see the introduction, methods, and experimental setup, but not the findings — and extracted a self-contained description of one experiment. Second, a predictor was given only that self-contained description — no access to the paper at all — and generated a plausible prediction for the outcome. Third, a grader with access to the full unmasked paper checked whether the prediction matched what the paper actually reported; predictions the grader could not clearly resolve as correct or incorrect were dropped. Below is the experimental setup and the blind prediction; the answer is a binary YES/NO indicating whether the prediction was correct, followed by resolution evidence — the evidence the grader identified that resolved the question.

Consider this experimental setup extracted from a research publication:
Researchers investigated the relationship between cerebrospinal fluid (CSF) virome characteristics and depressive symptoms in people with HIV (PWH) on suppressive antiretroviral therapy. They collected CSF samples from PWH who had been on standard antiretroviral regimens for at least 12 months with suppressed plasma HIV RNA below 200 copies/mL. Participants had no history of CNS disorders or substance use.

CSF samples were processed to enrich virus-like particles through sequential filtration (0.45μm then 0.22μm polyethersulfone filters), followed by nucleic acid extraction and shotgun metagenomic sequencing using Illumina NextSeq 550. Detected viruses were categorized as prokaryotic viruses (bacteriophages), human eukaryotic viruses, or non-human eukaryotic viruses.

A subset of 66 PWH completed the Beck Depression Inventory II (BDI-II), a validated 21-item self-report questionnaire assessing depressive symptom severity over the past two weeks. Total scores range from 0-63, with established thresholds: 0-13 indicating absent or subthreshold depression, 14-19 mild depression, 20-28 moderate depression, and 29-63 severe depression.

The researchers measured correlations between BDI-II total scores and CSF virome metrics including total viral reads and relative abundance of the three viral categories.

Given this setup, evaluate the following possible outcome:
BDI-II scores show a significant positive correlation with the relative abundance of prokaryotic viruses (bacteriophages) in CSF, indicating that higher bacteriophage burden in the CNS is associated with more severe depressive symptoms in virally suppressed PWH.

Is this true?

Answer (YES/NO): NO